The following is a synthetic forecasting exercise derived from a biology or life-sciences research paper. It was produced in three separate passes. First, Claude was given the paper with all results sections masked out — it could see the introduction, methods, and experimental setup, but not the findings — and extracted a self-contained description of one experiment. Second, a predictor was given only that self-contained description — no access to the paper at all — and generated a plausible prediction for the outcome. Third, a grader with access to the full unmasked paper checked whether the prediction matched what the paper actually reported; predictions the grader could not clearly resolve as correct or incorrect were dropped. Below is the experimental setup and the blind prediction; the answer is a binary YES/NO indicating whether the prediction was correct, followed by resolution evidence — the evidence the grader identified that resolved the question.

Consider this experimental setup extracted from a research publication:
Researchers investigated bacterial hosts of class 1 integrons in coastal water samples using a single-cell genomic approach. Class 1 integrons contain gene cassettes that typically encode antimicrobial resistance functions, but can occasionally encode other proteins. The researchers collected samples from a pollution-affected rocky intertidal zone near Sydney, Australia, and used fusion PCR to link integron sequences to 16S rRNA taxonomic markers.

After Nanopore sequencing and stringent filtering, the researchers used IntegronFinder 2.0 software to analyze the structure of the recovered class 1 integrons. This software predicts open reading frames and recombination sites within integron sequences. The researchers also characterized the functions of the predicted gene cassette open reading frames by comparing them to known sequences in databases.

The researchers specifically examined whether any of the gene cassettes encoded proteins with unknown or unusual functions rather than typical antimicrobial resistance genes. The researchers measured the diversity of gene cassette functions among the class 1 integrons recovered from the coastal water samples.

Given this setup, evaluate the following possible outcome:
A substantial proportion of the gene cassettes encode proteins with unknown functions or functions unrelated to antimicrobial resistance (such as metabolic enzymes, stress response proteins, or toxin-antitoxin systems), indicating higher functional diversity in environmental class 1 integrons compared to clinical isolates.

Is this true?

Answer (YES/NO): NO